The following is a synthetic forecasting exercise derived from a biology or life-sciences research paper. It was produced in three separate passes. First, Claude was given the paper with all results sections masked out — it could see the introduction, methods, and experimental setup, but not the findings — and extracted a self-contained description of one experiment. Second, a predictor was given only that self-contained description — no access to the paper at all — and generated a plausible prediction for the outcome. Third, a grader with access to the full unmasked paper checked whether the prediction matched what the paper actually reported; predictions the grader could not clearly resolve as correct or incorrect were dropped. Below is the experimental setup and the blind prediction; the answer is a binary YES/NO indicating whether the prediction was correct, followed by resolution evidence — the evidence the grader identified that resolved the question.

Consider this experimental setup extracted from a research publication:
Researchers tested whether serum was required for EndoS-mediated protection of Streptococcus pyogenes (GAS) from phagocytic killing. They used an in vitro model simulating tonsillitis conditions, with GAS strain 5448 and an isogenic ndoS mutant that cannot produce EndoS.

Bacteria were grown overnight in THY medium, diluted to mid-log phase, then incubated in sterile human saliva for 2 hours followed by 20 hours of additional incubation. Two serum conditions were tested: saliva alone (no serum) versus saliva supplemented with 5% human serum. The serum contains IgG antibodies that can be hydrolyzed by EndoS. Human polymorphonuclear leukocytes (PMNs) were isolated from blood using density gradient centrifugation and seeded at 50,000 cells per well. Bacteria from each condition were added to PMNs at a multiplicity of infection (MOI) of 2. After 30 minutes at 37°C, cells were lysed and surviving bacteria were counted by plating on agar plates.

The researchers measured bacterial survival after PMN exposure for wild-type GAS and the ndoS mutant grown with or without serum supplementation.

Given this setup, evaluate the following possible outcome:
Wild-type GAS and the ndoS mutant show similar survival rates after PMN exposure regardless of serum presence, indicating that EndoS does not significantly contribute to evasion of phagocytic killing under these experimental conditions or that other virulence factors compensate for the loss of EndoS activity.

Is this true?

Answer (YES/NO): NO